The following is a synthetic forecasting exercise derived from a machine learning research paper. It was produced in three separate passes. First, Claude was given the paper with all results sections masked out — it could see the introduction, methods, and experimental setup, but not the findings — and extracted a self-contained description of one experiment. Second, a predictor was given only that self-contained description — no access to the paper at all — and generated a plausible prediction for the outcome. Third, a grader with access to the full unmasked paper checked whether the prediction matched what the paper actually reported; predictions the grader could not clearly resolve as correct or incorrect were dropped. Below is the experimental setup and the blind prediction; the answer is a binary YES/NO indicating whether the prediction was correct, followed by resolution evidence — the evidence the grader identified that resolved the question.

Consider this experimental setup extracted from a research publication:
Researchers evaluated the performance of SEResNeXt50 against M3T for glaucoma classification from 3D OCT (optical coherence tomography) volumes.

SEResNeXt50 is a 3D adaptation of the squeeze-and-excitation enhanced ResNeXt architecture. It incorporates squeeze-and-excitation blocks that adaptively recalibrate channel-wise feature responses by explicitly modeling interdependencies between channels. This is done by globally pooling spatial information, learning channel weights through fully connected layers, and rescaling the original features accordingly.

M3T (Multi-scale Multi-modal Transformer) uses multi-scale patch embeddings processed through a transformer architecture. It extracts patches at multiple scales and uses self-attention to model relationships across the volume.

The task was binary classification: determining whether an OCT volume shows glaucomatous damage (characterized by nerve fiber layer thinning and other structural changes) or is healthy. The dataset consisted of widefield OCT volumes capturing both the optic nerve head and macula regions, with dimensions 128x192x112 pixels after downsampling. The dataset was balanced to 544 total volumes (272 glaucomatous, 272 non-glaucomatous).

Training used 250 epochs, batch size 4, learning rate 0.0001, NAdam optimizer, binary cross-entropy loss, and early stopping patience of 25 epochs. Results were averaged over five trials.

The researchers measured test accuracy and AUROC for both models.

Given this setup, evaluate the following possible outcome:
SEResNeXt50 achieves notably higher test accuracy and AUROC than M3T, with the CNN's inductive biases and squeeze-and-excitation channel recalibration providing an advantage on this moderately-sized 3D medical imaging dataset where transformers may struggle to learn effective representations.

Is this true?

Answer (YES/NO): YES